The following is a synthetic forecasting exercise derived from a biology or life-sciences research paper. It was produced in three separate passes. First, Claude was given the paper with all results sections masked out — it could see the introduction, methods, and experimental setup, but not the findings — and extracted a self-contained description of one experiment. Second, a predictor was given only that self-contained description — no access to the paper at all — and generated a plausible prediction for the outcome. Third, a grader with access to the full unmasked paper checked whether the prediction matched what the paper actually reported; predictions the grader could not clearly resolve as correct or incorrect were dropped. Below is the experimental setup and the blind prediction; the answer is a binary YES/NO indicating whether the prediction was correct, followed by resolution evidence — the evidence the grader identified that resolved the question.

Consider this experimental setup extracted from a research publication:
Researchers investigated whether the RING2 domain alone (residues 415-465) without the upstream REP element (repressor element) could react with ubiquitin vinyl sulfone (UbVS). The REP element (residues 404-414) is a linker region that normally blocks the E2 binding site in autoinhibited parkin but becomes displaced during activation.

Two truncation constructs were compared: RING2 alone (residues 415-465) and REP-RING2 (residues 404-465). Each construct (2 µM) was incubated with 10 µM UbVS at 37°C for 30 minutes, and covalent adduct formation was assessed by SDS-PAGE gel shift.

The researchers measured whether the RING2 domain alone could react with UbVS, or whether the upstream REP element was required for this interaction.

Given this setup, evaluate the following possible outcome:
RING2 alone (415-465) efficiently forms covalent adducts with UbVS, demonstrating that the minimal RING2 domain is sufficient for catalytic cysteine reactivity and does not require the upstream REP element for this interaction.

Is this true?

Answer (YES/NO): NO